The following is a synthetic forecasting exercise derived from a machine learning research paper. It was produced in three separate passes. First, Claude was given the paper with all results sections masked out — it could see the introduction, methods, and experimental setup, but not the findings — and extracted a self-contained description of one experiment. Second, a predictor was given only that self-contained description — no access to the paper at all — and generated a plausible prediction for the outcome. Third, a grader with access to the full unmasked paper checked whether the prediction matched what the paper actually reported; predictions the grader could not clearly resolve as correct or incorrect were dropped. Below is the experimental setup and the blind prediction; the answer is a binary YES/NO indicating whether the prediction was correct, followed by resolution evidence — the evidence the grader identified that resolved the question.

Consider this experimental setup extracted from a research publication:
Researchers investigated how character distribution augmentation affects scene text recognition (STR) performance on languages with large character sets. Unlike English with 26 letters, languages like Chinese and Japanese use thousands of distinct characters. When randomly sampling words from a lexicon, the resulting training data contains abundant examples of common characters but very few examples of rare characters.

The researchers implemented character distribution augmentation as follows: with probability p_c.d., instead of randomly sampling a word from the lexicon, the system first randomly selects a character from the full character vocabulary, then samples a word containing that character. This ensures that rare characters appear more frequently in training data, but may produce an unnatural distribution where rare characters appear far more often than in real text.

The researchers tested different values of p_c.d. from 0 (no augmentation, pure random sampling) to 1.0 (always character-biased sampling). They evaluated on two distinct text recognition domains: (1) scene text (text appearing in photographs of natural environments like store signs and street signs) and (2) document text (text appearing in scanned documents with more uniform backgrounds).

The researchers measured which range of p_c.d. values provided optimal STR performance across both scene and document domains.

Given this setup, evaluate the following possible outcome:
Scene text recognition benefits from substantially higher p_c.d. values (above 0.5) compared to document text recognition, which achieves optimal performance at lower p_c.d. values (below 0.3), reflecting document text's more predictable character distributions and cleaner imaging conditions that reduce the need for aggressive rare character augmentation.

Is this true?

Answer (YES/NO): NO